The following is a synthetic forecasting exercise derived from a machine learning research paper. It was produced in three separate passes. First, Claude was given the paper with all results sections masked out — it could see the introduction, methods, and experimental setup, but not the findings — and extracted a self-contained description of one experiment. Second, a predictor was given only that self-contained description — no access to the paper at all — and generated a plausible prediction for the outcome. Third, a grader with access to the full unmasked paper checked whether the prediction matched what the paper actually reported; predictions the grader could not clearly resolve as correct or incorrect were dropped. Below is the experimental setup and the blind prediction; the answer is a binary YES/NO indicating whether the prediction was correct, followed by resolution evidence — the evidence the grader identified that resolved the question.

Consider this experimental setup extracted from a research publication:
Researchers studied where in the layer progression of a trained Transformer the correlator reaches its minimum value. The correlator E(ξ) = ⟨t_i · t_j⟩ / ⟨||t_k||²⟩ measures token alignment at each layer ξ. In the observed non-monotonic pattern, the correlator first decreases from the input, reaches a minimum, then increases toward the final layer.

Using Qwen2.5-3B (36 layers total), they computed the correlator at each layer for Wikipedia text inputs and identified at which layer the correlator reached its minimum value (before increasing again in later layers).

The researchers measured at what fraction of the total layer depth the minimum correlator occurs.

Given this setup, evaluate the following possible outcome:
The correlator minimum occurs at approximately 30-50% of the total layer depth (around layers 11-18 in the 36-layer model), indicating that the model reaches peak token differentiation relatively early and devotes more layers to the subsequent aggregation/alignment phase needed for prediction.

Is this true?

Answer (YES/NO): NO